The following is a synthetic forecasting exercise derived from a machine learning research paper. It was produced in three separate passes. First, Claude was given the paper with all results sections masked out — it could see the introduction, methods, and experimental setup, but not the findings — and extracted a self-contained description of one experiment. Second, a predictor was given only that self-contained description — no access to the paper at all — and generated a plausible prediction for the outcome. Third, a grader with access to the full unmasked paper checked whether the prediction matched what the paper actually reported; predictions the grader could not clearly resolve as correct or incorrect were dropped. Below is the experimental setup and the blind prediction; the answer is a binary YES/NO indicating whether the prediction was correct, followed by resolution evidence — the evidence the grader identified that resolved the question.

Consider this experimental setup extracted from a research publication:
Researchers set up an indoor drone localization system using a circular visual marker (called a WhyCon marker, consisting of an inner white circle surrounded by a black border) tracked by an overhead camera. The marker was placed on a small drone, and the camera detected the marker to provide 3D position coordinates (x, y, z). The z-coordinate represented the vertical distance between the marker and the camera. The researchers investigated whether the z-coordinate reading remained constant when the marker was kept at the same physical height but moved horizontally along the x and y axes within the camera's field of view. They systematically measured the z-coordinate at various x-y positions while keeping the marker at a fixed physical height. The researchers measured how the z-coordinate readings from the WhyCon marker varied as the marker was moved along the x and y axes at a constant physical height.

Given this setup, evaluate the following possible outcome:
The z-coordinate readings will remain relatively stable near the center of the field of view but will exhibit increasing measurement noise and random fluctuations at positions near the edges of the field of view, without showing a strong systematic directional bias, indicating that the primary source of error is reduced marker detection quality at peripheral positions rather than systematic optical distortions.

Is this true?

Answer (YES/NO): NO